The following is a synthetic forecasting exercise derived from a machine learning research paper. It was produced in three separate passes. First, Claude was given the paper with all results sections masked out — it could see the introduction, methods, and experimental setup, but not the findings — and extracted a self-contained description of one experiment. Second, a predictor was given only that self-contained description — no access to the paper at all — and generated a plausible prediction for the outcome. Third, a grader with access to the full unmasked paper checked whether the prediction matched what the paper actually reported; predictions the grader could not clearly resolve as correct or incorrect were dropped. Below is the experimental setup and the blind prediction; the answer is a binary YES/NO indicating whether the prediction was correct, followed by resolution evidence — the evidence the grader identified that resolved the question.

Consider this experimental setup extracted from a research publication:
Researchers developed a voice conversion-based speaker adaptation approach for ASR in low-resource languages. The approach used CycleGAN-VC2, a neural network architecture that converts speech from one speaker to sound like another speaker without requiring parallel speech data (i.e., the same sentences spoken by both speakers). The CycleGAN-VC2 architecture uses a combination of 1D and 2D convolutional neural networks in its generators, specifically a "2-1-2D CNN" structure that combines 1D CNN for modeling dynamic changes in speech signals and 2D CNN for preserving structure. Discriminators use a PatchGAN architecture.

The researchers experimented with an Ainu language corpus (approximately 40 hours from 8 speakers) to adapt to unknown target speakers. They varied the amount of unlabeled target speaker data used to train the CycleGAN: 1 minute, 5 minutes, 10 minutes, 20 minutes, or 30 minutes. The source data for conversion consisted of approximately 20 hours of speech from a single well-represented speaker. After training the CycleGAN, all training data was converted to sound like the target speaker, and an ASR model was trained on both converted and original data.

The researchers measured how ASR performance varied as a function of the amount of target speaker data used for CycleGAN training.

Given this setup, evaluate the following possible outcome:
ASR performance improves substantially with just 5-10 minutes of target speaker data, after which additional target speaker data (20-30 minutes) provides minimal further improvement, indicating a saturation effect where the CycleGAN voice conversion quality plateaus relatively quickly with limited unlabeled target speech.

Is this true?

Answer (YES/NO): NO